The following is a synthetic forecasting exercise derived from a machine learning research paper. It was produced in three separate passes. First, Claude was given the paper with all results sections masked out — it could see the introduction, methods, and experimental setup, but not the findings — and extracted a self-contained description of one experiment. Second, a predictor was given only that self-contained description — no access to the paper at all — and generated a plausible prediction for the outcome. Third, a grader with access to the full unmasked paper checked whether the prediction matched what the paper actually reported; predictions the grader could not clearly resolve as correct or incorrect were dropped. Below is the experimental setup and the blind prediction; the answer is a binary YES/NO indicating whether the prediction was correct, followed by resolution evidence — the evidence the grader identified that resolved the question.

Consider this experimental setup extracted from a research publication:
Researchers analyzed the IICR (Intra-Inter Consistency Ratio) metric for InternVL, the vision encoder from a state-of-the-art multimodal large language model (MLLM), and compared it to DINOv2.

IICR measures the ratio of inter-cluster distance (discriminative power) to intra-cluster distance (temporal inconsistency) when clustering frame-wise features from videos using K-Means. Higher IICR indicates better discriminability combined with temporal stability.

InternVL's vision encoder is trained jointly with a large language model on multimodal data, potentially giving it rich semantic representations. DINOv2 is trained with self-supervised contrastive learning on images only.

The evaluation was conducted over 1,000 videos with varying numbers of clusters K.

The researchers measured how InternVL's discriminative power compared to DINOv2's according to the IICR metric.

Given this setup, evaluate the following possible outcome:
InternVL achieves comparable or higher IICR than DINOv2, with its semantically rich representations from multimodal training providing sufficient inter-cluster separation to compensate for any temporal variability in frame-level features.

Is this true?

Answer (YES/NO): NO